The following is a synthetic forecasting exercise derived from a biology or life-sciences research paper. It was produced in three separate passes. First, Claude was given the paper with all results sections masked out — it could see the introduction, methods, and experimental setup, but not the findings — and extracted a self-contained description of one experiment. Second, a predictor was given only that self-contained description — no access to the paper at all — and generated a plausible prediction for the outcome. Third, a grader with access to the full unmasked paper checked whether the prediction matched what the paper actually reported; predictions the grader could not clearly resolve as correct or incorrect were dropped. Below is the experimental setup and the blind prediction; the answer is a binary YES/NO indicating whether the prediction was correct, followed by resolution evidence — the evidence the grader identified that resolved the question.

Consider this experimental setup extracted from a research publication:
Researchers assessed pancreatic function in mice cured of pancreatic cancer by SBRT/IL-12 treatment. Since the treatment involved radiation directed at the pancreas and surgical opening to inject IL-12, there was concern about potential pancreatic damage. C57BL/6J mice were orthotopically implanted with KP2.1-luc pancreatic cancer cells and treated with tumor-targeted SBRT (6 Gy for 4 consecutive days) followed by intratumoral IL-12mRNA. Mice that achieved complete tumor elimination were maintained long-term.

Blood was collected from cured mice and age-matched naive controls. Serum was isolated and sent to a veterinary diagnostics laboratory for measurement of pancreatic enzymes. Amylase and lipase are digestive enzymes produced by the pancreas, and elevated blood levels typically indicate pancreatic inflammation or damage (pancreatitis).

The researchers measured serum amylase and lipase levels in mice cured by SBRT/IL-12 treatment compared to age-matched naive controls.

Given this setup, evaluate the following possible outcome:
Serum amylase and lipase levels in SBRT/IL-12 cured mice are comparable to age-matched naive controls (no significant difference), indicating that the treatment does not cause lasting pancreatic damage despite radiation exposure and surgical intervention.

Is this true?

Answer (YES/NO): YES